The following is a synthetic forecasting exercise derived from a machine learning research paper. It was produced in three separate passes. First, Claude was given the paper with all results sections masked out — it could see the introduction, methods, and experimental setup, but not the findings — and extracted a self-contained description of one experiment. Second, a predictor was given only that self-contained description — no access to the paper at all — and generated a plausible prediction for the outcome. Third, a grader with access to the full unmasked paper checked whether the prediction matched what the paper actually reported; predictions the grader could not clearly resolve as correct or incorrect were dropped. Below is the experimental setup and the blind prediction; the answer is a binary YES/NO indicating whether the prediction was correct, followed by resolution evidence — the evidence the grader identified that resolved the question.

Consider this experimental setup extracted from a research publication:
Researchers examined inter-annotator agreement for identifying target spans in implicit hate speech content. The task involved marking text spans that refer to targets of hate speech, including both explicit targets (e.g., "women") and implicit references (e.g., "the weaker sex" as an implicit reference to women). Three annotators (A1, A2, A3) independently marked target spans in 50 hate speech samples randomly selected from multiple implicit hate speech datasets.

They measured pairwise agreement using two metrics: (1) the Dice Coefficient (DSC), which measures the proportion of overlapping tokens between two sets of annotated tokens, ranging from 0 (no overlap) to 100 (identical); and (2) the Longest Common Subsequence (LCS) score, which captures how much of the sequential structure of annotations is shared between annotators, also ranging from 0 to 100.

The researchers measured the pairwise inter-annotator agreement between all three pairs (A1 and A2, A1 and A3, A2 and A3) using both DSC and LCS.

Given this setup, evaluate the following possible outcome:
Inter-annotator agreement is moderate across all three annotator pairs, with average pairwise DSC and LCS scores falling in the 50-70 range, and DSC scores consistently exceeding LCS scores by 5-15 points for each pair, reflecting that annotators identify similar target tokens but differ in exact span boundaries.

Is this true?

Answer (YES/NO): NO